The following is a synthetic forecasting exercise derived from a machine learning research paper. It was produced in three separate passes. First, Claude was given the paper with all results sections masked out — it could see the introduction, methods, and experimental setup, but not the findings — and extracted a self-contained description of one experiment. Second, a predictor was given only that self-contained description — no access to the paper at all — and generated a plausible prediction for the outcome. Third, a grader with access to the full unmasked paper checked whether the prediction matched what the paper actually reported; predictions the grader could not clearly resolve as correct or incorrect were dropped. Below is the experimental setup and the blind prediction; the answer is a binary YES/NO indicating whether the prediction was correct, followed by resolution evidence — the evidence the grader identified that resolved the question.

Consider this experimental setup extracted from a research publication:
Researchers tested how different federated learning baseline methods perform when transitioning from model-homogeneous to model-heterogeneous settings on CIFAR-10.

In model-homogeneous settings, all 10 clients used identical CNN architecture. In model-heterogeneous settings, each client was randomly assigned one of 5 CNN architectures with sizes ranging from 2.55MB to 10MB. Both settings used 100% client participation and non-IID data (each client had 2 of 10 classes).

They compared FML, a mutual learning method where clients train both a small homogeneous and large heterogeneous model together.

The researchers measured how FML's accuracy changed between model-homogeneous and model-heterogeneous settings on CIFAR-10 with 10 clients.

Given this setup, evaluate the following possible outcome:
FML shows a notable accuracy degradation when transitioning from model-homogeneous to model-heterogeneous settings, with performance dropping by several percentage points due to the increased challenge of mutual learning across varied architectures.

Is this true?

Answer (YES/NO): NO